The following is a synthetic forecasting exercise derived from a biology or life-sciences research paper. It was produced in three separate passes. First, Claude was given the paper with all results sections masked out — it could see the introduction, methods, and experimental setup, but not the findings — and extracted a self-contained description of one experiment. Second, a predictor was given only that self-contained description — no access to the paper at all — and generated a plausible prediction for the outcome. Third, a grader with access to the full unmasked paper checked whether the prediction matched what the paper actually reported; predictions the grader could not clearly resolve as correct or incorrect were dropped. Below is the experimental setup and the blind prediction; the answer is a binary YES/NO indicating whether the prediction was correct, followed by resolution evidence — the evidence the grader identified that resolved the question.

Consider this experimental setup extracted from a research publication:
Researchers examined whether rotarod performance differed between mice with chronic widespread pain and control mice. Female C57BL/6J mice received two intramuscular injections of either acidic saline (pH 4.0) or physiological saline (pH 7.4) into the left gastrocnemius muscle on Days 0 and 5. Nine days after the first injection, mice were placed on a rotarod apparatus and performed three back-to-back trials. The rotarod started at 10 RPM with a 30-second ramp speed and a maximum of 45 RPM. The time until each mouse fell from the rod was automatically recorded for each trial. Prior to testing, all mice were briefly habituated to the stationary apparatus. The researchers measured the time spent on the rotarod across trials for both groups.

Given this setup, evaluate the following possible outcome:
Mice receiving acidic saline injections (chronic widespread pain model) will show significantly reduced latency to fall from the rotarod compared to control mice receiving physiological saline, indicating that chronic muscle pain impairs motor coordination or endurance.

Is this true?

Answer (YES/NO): NO